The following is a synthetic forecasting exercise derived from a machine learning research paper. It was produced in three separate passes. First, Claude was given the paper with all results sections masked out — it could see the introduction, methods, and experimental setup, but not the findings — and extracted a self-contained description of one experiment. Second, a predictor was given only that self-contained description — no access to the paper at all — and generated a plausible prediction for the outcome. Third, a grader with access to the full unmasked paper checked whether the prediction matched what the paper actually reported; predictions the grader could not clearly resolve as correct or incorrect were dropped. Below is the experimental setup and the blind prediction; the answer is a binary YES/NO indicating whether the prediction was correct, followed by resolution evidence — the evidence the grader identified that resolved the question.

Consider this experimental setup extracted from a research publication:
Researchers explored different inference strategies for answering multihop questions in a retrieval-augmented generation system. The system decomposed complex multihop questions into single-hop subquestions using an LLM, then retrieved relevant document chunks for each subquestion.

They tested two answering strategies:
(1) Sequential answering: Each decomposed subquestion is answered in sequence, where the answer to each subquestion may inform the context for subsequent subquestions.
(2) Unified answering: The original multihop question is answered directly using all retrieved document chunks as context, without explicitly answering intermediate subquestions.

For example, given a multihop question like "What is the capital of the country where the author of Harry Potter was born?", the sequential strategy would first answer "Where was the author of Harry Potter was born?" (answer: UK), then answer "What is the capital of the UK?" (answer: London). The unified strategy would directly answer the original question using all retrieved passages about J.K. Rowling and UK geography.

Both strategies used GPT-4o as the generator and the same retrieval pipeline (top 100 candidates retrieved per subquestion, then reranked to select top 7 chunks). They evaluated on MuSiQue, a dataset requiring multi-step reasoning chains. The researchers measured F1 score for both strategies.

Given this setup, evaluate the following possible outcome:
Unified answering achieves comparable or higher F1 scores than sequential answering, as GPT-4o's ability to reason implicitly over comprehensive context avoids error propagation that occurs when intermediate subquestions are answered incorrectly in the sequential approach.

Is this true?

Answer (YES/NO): YES